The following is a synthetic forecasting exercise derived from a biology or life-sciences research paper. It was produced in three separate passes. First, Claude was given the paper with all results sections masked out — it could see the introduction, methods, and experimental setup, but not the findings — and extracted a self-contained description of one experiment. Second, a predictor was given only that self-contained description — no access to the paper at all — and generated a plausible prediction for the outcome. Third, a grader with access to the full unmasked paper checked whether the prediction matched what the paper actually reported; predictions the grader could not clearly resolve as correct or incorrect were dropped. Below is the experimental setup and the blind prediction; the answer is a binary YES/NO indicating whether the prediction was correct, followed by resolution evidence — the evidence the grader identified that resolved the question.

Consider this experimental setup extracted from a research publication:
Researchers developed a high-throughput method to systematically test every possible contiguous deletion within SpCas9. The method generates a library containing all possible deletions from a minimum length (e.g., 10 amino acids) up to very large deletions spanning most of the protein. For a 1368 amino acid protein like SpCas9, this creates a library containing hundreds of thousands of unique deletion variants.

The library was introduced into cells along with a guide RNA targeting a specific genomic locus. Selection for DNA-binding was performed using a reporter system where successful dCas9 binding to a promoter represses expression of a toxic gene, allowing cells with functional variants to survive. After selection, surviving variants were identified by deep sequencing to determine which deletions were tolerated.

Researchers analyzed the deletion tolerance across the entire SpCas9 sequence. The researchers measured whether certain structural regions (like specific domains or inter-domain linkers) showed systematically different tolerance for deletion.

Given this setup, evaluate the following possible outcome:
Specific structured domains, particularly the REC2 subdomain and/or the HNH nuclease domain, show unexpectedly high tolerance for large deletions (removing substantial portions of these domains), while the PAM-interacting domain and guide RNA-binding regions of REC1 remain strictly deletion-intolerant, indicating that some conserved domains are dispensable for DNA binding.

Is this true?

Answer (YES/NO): YES